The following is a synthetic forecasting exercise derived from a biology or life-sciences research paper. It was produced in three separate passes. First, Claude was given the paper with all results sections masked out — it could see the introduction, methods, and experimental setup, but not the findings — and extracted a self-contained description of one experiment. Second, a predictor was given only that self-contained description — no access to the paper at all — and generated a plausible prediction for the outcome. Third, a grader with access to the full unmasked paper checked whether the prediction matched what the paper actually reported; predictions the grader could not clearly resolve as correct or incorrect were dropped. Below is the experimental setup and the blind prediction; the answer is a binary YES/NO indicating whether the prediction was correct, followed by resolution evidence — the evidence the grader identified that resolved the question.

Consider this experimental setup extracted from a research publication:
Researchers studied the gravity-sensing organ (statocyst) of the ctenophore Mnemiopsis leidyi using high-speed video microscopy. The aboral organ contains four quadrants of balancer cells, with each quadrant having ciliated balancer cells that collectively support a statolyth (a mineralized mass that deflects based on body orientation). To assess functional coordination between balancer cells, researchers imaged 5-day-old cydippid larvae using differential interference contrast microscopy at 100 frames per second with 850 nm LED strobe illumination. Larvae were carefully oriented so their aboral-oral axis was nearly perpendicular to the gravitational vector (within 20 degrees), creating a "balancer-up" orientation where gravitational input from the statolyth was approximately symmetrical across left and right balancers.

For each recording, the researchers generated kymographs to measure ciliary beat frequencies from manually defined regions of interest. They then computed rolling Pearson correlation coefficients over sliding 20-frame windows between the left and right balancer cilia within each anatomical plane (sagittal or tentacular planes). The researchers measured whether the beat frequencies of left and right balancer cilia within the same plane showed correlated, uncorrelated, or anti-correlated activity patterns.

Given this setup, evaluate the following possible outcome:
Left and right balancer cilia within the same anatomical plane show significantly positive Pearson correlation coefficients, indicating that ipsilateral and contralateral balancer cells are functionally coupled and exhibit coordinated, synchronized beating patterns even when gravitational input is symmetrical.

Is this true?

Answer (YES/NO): NO